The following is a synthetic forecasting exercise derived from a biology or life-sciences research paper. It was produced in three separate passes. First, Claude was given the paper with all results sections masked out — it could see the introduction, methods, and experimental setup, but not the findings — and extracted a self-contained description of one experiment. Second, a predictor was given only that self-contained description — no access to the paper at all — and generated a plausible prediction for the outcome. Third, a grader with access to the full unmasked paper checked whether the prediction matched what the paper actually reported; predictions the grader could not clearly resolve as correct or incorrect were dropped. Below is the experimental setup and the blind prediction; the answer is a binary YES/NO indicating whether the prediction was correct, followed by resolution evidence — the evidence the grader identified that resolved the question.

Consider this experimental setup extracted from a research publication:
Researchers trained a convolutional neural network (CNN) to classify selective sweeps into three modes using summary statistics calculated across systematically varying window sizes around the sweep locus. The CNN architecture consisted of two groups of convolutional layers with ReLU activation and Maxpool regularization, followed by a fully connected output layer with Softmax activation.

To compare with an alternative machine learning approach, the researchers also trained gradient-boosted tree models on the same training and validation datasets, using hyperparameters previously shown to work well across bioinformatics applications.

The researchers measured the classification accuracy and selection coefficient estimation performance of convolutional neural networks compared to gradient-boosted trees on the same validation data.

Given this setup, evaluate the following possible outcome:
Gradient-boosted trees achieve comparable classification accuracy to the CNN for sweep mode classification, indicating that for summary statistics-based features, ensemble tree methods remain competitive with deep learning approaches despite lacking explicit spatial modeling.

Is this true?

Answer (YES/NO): YES